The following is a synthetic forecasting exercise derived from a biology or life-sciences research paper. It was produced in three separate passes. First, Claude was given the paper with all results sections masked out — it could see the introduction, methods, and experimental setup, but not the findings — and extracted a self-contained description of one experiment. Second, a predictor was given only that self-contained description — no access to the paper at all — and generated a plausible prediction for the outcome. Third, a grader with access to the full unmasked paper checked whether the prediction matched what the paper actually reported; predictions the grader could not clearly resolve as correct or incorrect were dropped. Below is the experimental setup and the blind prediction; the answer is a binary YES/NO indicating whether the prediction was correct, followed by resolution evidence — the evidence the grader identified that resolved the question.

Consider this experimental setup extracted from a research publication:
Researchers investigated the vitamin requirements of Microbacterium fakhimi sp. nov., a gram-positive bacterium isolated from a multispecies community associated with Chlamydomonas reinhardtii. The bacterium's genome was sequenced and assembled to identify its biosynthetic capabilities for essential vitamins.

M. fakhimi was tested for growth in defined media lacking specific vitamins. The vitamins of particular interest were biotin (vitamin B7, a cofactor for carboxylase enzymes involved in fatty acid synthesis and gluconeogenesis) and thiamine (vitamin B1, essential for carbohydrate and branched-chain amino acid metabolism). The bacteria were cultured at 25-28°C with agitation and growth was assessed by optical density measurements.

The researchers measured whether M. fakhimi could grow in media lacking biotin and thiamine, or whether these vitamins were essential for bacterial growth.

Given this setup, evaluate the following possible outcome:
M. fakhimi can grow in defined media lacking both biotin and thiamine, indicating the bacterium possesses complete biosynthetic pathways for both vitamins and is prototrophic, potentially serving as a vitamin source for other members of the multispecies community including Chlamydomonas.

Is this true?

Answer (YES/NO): NO